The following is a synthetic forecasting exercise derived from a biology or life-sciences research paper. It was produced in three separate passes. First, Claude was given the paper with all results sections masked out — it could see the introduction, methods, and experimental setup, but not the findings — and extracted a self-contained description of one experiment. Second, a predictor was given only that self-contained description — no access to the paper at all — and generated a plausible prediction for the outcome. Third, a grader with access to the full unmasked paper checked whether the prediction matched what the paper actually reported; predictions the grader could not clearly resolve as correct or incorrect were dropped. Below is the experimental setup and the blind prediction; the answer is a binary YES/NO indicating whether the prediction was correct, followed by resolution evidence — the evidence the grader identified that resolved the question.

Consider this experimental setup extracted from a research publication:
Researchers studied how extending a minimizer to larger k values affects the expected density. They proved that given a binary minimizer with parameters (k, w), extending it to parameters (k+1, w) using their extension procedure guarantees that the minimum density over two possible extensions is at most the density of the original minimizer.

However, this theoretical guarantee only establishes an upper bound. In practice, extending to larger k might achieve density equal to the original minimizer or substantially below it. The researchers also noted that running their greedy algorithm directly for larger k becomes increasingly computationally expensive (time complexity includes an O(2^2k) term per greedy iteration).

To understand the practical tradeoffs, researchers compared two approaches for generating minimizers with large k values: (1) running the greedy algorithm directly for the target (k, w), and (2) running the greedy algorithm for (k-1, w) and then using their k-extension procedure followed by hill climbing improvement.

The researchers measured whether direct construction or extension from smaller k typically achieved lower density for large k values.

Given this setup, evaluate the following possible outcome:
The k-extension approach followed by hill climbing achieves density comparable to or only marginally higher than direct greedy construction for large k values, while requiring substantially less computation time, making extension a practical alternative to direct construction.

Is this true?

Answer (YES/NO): NO